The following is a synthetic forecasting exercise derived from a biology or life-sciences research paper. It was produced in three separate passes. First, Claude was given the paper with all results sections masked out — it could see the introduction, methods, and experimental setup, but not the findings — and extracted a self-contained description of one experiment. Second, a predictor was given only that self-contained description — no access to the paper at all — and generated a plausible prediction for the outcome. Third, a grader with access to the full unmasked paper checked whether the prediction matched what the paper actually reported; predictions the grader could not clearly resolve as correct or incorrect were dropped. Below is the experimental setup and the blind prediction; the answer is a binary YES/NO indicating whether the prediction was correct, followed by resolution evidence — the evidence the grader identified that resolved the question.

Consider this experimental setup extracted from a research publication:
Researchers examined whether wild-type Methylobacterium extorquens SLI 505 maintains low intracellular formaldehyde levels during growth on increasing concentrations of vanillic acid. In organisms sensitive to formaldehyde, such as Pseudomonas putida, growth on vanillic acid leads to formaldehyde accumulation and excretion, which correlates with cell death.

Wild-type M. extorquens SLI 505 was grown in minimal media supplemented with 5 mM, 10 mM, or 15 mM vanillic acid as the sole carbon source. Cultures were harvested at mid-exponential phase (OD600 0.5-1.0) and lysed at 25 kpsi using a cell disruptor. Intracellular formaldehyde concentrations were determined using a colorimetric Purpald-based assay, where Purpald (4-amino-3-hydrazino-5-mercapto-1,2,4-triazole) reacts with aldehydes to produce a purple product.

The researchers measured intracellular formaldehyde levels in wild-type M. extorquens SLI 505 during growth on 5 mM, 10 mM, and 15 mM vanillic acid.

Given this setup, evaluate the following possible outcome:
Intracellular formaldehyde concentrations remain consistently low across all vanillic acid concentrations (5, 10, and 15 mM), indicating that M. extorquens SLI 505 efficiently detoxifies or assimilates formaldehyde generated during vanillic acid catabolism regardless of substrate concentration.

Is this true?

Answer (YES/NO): YES